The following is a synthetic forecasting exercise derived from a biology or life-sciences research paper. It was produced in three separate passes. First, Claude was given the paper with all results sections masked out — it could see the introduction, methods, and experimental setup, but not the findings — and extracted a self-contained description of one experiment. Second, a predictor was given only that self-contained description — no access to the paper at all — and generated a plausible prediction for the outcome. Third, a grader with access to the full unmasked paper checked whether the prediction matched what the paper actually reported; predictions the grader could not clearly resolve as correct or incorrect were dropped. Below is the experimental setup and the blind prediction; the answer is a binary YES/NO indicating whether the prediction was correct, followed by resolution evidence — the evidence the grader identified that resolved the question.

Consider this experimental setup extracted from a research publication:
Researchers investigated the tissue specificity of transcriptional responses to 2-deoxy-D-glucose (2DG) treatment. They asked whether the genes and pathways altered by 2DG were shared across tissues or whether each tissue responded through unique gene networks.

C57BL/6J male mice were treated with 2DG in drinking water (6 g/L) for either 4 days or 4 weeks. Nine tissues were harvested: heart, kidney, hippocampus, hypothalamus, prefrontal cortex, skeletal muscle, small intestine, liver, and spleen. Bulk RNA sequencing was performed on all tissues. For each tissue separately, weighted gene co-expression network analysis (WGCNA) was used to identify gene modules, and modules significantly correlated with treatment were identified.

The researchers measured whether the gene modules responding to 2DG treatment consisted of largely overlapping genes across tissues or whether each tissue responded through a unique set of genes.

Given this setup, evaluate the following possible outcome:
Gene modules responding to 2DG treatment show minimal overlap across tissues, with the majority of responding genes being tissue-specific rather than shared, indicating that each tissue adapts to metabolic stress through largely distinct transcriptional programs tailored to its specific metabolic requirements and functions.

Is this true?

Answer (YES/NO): YES